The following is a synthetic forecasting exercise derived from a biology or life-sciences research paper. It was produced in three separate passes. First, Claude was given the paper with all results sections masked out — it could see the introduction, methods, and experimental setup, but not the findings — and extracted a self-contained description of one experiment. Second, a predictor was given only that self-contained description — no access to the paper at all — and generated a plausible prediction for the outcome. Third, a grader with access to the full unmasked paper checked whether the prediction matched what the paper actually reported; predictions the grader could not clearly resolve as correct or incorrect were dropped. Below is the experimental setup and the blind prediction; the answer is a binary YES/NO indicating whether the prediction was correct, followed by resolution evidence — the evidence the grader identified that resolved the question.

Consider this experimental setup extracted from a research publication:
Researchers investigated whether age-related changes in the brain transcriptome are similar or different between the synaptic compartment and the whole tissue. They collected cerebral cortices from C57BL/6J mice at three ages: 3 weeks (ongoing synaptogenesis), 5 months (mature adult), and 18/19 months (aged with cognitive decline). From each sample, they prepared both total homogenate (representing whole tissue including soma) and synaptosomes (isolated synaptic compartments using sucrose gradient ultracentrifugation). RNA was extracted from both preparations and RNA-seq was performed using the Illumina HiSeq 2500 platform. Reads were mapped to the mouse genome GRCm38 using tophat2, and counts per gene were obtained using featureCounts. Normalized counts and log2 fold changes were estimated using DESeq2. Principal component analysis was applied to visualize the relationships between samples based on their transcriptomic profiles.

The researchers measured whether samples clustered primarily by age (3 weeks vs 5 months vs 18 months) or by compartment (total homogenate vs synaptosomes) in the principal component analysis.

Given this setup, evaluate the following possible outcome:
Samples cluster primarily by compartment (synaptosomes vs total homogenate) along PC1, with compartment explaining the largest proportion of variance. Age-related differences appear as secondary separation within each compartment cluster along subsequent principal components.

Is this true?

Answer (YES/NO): YES